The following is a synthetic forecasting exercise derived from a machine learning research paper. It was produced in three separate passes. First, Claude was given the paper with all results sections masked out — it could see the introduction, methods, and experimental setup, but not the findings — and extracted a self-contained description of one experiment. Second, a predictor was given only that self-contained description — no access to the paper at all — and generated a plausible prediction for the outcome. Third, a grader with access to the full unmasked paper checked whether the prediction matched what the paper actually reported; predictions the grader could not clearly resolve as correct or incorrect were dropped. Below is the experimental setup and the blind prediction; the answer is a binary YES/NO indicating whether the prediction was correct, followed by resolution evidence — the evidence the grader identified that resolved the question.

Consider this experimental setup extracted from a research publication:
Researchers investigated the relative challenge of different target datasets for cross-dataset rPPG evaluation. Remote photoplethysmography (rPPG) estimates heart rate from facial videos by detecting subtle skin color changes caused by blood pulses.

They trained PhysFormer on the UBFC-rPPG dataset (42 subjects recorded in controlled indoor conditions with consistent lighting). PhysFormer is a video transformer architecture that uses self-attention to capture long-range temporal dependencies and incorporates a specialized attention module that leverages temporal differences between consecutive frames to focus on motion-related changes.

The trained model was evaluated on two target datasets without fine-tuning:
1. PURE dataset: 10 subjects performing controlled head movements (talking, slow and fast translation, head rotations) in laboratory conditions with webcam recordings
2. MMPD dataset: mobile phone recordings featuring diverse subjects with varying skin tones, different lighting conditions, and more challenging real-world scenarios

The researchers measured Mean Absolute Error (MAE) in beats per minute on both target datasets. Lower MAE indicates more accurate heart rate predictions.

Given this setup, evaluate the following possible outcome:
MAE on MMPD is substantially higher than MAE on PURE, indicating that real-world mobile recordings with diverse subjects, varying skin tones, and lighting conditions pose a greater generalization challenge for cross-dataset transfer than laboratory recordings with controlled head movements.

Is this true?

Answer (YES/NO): YES